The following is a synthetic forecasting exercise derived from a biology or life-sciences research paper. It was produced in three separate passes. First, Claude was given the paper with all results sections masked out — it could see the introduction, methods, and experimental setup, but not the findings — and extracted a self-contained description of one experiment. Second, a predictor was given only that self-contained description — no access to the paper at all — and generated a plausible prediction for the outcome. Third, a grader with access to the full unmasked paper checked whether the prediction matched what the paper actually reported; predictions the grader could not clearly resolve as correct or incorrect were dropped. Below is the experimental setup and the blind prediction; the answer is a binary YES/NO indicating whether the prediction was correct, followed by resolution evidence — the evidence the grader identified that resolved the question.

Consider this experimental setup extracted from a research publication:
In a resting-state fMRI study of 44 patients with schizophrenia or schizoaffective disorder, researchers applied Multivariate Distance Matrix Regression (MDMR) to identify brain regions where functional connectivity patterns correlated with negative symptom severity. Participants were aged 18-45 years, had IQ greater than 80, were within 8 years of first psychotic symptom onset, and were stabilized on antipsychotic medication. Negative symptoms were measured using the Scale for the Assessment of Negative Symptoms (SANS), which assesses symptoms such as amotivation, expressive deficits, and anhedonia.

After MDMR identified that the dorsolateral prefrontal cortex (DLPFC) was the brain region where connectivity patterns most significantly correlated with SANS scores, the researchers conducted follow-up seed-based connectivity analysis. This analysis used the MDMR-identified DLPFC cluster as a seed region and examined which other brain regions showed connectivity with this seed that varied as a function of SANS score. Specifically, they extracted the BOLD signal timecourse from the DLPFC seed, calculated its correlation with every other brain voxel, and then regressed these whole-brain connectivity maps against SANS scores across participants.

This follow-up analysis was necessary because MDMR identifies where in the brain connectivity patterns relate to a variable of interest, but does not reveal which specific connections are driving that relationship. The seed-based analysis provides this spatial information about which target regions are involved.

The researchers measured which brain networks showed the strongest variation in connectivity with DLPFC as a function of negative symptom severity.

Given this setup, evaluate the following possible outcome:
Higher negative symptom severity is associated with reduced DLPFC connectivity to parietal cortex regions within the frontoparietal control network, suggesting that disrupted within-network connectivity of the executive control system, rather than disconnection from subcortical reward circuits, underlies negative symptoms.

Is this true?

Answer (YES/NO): NO